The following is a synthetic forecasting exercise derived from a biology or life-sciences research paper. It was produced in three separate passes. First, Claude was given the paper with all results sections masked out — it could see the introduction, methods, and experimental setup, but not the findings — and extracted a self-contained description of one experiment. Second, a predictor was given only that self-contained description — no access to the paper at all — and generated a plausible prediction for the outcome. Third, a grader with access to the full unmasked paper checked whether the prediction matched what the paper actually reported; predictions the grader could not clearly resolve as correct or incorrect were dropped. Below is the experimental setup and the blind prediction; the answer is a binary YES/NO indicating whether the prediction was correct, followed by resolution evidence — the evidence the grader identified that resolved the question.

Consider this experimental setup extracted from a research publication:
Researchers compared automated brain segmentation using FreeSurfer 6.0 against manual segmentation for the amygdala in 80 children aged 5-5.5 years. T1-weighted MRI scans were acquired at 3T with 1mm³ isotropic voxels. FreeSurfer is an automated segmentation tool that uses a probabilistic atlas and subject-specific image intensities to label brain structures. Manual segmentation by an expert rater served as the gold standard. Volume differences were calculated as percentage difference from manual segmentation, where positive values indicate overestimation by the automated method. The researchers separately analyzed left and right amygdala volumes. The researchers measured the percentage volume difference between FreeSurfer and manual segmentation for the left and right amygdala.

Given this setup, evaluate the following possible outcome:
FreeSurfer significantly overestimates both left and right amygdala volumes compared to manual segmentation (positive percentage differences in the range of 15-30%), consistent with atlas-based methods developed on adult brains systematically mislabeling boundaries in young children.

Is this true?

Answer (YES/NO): NO